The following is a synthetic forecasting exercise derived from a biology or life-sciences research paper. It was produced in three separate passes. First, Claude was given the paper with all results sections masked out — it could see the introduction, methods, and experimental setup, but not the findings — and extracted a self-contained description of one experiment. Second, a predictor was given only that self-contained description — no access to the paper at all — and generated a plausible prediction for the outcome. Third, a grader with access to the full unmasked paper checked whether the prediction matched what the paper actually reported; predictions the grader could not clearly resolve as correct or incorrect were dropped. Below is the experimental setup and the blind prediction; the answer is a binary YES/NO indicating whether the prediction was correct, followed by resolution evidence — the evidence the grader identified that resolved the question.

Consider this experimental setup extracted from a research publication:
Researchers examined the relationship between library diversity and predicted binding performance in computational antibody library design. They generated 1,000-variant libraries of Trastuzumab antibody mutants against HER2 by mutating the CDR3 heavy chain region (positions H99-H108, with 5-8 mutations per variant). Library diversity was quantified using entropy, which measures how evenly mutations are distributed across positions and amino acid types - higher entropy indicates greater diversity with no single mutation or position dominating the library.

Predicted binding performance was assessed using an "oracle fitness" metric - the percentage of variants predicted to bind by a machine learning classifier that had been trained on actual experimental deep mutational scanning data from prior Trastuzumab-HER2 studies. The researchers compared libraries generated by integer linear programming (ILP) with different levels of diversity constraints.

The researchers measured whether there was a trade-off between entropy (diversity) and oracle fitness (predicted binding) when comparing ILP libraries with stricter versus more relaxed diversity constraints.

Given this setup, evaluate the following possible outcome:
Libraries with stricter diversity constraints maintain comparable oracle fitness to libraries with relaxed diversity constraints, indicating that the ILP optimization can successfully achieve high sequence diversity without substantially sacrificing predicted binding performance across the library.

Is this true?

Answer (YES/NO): NO